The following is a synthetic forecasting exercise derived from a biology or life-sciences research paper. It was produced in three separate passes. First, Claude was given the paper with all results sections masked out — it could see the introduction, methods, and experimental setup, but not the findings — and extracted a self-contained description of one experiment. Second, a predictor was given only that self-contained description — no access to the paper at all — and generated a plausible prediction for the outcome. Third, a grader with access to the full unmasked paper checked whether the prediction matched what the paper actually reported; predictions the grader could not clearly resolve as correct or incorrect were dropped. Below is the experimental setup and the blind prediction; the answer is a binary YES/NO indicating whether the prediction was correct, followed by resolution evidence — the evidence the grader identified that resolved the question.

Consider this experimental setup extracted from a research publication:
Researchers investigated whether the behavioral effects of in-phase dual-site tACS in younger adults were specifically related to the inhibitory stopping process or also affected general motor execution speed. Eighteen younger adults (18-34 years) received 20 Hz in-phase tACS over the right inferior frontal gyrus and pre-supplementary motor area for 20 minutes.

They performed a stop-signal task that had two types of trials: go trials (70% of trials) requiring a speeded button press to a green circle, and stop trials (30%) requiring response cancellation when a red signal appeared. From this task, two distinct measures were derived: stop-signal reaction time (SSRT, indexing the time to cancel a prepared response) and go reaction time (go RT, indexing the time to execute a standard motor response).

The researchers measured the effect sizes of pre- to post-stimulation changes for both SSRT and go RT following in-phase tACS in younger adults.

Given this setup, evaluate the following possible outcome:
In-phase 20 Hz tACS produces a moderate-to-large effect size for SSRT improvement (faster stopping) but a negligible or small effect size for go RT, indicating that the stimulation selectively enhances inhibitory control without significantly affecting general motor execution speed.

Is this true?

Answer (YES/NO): NO